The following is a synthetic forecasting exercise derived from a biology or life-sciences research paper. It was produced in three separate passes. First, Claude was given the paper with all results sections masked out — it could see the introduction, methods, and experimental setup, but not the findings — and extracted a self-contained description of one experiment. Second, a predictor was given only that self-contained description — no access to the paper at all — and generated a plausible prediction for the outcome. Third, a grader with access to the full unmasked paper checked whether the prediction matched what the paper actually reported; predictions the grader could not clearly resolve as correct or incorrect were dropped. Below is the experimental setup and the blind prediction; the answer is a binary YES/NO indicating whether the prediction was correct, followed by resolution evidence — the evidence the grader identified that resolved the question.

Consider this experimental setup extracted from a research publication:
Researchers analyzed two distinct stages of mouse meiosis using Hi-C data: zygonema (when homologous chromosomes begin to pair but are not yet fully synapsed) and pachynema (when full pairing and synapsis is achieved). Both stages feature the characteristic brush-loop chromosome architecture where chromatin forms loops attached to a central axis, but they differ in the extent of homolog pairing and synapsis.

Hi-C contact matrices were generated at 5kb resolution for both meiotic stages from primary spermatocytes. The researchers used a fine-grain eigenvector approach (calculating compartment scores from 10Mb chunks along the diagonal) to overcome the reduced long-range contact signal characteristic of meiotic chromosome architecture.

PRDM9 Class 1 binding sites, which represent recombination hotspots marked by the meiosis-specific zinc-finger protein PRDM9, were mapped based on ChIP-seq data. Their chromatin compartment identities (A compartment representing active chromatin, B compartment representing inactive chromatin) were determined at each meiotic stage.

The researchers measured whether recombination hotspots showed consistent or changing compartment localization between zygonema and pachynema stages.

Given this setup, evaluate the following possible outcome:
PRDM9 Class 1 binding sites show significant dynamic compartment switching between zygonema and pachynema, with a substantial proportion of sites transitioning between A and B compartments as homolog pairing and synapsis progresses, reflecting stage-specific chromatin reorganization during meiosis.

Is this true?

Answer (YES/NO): NO